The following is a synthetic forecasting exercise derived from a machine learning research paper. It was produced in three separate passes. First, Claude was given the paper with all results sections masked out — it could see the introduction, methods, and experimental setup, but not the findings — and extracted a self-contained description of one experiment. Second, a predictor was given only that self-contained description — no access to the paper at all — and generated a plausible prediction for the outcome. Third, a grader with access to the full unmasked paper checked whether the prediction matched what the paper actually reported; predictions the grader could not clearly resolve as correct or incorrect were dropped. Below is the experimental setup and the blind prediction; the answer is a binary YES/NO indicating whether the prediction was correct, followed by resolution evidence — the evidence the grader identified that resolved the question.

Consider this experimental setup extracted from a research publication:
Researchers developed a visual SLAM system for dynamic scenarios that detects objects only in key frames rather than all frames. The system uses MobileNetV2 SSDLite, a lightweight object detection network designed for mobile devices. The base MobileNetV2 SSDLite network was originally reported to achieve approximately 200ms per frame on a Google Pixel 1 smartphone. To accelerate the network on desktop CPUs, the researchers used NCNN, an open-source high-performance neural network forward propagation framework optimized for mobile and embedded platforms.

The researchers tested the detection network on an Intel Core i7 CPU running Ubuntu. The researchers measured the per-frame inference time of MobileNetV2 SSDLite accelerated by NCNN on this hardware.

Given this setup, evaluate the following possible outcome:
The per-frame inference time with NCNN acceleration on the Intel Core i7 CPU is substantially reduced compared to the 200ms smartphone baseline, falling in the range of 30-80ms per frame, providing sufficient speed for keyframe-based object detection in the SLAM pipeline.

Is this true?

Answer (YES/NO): YES